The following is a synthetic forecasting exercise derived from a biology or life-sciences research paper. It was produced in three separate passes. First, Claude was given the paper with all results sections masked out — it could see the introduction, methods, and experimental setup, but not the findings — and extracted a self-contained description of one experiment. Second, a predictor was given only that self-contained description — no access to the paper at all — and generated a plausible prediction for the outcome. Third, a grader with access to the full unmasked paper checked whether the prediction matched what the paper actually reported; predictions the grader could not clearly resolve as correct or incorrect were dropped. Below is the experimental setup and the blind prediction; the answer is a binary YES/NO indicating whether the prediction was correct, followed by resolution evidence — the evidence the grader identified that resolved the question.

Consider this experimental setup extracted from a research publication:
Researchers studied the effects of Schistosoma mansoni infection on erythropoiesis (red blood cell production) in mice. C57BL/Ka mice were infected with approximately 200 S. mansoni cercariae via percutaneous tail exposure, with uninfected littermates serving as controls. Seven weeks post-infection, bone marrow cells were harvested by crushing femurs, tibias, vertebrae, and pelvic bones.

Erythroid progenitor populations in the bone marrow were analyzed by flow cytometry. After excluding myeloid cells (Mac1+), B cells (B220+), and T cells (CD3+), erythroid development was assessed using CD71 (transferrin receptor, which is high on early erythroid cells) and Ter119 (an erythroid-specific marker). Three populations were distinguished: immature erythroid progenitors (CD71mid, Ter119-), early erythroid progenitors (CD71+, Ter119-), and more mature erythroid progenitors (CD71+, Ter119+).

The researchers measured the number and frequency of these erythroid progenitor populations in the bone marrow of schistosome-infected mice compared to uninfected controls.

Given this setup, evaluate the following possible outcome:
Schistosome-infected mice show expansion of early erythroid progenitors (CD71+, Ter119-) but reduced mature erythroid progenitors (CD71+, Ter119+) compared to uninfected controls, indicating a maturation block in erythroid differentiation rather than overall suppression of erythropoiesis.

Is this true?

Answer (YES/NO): NO